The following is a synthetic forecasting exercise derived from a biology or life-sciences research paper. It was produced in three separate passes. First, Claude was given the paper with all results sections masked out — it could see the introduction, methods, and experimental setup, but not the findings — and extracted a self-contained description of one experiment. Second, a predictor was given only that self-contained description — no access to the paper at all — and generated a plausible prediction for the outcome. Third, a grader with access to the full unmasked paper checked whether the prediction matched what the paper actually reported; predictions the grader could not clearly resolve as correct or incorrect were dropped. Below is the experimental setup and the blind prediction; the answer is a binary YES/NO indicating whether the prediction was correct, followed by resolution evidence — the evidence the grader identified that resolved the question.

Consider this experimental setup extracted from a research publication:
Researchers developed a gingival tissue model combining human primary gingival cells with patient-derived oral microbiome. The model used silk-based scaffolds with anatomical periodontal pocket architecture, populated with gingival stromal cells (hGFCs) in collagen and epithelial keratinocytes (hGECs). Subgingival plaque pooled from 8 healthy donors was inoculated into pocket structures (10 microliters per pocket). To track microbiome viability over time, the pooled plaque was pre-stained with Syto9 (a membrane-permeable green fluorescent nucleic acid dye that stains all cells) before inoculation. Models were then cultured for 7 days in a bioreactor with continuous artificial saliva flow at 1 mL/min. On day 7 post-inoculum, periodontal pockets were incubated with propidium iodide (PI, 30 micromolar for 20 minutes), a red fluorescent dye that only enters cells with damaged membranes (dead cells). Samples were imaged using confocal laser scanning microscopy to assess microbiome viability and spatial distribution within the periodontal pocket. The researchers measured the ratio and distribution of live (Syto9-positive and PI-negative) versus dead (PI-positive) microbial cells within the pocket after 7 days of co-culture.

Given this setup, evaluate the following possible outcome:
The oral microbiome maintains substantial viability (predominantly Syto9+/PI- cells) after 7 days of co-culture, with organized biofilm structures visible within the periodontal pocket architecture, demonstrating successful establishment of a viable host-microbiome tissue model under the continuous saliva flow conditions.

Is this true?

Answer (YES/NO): YES